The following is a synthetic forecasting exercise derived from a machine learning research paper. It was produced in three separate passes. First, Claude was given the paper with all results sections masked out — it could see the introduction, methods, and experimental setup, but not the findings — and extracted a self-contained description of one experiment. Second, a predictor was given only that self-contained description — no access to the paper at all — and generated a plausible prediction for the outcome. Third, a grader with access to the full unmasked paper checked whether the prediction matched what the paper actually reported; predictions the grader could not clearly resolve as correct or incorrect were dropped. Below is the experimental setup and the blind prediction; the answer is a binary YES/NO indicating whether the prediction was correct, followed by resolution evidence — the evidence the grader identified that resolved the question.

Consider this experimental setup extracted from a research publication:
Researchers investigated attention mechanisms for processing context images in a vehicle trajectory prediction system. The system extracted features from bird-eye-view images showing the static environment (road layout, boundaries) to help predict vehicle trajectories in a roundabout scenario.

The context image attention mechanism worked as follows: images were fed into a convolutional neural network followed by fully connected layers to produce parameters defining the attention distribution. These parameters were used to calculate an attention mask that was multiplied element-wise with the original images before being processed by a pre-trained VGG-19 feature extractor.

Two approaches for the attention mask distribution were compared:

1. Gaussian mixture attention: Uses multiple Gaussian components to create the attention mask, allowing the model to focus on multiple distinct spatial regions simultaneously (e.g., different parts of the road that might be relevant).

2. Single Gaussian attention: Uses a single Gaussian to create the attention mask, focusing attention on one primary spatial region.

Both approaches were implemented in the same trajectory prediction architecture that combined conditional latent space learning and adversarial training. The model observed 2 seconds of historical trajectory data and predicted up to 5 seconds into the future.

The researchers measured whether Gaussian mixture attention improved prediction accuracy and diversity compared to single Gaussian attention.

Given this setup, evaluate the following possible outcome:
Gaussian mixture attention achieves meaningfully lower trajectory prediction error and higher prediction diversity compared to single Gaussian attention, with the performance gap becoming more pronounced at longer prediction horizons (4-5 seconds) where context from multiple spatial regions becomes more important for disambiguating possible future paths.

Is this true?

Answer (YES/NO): NO